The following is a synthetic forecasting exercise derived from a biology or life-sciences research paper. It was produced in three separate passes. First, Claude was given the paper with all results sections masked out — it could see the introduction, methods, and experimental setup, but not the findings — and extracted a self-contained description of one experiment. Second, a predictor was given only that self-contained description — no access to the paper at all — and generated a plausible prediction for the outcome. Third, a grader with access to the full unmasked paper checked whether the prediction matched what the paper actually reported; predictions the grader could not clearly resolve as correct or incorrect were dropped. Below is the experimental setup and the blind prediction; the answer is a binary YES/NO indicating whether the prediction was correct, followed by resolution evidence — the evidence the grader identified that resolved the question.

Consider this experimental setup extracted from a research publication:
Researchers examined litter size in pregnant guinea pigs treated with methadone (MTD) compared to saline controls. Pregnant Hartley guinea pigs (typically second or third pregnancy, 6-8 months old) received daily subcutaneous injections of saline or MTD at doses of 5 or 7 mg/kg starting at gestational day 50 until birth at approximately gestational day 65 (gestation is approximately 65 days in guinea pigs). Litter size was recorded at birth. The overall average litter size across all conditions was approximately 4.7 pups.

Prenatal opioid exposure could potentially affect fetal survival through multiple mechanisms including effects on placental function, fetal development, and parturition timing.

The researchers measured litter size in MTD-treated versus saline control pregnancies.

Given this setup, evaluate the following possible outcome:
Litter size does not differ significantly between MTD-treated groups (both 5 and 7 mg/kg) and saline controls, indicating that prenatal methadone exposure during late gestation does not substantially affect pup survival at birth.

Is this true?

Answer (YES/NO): YES